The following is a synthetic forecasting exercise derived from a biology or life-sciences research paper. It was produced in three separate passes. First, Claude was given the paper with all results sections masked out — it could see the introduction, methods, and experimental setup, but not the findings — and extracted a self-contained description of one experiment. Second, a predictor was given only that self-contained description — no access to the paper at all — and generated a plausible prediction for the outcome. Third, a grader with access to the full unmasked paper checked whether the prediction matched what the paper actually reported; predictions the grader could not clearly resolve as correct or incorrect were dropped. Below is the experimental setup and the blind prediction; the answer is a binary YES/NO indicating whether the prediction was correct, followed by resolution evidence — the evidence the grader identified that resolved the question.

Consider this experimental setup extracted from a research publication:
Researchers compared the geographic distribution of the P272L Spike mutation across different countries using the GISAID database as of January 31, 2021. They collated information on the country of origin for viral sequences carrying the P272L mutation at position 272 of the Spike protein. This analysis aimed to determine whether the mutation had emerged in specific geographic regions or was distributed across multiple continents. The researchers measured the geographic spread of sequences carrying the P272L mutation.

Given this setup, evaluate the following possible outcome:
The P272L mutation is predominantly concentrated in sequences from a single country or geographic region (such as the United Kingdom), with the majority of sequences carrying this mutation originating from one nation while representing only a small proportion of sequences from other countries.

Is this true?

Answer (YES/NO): NO